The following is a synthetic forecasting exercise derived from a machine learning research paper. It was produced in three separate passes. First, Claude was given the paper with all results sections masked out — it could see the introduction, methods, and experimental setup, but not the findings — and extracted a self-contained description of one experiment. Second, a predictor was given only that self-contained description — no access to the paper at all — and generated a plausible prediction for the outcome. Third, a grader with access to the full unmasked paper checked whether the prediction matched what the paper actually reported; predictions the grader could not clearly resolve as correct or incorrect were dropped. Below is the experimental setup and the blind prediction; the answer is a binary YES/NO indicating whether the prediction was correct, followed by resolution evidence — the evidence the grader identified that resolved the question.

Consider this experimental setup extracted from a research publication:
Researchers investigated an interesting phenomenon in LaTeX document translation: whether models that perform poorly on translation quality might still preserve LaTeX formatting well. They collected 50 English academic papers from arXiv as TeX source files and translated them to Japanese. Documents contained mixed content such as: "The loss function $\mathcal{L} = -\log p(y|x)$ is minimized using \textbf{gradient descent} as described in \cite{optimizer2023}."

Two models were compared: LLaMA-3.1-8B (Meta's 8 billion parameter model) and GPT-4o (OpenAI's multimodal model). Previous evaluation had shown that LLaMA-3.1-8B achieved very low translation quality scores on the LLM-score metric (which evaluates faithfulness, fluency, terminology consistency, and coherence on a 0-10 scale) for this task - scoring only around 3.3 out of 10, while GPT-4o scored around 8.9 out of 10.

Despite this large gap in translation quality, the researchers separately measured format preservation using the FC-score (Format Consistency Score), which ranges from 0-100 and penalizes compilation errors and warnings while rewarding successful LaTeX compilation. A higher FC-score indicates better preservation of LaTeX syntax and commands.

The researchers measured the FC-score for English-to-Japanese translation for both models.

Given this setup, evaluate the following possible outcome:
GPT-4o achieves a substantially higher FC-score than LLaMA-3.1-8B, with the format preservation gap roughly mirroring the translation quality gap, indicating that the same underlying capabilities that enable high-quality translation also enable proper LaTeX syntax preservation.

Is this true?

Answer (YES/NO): NO